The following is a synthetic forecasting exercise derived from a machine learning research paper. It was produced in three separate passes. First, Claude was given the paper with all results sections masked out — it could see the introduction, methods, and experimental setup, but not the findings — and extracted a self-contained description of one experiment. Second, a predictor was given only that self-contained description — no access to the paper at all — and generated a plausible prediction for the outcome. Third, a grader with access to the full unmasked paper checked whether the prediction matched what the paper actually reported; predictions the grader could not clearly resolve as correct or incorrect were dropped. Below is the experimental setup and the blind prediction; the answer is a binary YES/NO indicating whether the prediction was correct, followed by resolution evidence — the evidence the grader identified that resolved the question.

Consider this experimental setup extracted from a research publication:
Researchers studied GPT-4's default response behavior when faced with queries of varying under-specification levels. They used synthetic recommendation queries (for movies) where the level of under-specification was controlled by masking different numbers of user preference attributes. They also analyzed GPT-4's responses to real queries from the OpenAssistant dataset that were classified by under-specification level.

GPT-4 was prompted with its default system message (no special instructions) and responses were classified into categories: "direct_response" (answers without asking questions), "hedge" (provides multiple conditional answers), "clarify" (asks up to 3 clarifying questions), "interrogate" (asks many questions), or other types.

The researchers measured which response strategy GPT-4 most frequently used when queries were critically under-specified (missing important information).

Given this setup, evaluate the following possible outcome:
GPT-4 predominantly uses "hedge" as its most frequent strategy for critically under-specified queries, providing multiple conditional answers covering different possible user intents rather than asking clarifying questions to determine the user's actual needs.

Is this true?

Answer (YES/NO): NO